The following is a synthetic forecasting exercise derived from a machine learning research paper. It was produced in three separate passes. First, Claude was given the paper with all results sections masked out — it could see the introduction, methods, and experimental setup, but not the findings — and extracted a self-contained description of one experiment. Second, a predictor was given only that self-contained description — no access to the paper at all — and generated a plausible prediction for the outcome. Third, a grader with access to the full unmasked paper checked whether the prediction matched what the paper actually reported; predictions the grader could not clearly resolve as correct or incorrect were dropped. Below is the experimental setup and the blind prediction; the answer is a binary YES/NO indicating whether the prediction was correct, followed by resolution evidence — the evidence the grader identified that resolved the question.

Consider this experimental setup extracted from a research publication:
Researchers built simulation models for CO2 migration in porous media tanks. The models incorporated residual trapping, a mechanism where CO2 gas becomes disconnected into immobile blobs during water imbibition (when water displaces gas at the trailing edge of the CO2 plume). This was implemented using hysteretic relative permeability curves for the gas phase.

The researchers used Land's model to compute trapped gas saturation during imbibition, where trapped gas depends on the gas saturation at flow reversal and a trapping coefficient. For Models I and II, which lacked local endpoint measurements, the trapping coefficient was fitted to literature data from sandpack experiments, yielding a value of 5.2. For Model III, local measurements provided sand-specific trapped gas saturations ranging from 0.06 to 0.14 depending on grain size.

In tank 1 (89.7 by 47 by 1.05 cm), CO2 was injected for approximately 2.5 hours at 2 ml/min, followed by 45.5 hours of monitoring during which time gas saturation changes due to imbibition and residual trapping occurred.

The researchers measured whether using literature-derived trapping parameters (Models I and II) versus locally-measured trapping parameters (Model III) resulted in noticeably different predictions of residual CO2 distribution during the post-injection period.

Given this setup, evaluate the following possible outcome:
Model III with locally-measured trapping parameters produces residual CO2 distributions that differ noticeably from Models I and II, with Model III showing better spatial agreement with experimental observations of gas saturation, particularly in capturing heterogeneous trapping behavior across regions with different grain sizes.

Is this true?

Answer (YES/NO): NO